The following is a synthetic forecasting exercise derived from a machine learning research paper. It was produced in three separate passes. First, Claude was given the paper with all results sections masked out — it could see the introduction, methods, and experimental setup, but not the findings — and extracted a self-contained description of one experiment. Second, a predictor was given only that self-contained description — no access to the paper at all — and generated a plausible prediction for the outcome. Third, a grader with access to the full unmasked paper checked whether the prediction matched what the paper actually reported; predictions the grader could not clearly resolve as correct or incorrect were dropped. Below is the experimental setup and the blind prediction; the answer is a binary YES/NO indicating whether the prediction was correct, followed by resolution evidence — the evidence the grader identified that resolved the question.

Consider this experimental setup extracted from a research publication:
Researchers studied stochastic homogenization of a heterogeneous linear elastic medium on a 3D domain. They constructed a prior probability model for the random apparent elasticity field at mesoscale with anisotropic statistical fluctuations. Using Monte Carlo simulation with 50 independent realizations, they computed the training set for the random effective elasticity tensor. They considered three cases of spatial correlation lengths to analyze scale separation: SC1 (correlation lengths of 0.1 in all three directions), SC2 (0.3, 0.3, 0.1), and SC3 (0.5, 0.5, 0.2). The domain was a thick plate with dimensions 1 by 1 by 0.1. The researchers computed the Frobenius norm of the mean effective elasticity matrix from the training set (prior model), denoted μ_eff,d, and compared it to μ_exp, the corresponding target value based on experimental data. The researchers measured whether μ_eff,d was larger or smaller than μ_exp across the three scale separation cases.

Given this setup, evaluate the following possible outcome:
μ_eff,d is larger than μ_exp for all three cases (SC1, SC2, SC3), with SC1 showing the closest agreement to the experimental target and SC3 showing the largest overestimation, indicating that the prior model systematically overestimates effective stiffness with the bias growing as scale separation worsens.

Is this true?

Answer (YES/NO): NO